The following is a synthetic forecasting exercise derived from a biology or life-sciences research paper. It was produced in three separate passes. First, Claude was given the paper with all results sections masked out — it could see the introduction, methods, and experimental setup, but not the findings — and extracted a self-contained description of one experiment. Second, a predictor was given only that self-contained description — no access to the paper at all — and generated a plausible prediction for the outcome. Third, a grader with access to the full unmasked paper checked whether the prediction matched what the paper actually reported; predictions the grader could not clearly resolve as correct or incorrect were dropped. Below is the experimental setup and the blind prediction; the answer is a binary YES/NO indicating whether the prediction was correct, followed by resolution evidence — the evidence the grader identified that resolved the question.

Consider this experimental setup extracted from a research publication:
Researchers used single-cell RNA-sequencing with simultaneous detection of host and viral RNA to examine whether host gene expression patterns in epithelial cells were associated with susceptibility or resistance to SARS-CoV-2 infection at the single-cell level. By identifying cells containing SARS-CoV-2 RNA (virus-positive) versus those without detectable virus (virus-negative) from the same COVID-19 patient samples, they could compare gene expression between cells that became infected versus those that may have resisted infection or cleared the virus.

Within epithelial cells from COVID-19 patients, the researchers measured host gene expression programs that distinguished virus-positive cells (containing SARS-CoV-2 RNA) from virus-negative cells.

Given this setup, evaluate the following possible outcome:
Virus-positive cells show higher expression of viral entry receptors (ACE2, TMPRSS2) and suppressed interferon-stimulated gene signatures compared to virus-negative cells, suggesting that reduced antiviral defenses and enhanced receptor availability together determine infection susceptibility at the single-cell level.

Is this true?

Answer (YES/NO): NO